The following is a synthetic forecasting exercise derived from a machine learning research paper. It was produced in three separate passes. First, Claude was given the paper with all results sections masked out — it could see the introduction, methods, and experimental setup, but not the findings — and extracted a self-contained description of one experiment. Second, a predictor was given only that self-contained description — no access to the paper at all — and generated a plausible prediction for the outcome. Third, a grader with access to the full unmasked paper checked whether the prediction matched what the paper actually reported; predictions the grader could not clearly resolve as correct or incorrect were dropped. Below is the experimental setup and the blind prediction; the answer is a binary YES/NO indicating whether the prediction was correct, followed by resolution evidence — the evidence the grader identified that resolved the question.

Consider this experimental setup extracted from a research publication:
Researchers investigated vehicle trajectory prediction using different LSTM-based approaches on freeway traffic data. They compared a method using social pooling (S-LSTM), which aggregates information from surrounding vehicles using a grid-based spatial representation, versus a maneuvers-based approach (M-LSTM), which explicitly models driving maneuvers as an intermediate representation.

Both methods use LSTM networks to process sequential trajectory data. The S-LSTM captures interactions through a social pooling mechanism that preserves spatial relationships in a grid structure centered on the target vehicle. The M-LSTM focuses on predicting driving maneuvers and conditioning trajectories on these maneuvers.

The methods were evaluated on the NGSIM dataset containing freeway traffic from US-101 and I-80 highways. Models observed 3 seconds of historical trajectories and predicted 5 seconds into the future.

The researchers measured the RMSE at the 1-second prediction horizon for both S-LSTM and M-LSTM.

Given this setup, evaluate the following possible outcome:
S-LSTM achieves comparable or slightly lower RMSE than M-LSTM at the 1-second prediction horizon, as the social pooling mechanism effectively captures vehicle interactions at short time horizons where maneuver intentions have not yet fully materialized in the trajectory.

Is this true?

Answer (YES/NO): NO